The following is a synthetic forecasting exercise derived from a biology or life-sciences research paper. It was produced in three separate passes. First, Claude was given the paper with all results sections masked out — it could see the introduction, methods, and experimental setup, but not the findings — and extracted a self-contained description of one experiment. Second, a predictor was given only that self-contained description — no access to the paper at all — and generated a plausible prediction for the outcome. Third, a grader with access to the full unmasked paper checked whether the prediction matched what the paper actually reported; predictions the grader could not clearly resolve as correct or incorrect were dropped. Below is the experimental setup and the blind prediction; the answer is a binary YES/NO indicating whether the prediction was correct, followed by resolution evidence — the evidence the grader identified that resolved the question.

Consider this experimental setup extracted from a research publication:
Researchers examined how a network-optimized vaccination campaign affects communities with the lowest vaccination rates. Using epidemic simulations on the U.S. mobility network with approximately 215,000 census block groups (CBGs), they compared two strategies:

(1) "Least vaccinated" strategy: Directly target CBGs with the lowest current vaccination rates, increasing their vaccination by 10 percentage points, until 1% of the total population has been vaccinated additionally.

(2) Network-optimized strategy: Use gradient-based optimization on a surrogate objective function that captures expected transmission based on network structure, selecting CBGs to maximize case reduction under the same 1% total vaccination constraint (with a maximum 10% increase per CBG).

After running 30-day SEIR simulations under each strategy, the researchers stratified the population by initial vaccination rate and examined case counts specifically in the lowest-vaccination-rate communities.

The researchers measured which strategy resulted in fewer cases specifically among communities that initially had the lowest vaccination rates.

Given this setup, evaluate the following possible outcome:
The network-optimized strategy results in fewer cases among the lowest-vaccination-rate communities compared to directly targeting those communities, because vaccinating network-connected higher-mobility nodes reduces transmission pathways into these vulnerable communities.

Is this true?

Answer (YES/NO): YES